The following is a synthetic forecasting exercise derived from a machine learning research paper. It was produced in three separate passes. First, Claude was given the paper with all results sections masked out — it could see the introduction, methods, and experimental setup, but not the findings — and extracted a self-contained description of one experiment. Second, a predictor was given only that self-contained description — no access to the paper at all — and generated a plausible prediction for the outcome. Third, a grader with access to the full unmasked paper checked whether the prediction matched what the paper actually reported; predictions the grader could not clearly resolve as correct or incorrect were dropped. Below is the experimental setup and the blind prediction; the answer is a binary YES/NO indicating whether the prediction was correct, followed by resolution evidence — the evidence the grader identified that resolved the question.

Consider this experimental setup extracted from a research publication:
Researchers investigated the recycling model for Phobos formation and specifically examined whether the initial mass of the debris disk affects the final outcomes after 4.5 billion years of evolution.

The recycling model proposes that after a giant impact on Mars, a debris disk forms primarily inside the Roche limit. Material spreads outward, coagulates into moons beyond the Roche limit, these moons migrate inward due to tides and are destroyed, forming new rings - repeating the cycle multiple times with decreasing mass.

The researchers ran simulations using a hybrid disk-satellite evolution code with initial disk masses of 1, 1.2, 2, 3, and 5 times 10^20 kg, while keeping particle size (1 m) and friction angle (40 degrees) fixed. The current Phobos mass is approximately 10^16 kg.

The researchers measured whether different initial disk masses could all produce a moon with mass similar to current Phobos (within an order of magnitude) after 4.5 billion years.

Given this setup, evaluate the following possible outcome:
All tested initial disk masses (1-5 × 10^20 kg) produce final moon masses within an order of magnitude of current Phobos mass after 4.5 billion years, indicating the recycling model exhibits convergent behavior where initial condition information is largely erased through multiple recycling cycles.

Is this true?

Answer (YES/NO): YES